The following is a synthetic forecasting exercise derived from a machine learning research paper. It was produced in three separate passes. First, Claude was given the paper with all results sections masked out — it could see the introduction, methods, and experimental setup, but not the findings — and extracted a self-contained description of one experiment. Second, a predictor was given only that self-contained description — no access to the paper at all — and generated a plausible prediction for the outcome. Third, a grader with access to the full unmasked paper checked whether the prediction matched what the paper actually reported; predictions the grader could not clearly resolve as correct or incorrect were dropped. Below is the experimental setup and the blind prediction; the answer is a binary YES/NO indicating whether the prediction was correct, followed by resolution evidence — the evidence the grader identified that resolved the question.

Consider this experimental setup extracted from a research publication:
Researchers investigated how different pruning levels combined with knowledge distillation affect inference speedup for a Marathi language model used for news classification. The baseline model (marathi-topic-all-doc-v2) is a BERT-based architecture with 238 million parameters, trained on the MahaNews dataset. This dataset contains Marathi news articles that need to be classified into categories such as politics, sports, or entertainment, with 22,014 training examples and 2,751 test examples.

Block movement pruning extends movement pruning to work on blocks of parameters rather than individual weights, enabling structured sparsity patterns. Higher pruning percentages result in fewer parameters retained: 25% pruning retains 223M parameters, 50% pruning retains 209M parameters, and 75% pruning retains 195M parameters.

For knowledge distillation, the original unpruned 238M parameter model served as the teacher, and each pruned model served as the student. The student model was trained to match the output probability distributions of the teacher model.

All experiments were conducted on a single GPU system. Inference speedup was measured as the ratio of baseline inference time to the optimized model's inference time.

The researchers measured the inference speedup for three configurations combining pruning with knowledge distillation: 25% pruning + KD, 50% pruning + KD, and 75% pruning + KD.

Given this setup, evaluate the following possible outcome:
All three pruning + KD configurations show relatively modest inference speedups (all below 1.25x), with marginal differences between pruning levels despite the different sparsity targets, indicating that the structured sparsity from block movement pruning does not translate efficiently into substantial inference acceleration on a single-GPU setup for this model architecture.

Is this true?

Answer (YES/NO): NO